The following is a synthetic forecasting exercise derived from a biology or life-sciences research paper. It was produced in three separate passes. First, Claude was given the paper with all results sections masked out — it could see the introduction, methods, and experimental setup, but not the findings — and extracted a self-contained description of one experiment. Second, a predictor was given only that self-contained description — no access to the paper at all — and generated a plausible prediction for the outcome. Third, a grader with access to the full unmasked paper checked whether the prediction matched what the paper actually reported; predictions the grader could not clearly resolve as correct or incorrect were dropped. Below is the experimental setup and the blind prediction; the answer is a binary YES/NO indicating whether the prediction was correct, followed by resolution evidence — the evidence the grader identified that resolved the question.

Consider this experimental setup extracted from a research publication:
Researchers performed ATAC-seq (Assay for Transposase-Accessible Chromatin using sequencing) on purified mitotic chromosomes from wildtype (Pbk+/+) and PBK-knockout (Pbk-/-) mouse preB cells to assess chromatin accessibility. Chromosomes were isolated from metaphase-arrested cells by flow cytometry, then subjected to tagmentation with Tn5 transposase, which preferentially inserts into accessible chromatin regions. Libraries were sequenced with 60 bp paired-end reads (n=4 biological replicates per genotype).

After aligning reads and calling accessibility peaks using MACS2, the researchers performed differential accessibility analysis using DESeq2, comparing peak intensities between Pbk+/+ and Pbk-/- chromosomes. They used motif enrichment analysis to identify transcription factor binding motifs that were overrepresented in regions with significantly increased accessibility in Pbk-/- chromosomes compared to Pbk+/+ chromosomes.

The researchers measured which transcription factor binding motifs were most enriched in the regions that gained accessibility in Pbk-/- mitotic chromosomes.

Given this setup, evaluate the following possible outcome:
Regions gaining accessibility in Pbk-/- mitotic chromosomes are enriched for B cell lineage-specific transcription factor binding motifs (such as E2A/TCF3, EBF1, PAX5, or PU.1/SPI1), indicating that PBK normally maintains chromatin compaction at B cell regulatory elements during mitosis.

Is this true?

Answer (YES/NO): NO